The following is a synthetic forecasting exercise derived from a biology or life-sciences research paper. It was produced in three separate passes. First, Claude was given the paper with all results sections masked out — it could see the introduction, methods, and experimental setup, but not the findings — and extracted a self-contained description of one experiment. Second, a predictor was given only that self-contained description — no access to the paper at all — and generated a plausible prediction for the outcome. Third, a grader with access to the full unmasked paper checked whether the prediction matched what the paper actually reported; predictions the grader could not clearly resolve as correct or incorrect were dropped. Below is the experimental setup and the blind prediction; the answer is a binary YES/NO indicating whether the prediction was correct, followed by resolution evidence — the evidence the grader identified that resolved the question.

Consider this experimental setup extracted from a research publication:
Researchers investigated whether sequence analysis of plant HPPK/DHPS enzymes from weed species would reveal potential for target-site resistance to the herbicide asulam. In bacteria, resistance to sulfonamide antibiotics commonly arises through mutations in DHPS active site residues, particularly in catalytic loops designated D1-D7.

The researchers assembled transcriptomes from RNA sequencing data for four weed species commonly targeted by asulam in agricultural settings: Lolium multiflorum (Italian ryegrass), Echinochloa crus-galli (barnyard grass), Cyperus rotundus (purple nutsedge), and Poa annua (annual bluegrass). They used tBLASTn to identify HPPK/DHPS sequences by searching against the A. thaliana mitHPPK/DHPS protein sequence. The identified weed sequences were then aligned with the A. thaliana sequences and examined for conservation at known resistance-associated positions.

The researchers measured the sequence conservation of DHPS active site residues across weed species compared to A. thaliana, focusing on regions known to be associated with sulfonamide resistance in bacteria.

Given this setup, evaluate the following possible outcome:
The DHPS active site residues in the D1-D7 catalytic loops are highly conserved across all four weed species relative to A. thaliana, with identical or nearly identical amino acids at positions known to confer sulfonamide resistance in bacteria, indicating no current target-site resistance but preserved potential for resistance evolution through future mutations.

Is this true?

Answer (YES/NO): NO